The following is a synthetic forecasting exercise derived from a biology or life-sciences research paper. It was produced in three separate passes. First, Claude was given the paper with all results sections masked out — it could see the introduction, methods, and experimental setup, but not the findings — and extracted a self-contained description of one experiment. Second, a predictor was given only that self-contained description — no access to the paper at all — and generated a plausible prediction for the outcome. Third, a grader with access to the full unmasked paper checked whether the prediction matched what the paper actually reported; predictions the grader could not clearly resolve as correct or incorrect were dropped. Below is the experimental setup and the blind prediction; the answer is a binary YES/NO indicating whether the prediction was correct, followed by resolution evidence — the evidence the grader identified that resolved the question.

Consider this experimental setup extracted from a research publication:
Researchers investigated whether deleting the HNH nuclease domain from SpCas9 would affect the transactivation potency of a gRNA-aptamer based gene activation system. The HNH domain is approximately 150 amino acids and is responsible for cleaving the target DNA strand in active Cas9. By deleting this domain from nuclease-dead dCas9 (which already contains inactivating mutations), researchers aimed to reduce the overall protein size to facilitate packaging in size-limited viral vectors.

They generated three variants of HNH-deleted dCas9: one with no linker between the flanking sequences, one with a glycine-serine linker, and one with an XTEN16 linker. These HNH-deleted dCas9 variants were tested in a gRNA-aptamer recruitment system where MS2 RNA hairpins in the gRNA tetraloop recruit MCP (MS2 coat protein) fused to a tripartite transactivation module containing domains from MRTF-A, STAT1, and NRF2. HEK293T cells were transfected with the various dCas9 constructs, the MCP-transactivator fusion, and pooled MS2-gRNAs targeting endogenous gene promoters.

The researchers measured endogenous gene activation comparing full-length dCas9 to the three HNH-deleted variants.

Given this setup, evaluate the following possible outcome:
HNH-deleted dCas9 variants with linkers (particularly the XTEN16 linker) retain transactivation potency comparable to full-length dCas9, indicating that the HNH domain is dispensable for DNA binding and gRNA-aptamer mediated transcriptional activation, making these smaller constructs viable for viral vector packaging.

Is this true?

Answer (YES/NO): NO